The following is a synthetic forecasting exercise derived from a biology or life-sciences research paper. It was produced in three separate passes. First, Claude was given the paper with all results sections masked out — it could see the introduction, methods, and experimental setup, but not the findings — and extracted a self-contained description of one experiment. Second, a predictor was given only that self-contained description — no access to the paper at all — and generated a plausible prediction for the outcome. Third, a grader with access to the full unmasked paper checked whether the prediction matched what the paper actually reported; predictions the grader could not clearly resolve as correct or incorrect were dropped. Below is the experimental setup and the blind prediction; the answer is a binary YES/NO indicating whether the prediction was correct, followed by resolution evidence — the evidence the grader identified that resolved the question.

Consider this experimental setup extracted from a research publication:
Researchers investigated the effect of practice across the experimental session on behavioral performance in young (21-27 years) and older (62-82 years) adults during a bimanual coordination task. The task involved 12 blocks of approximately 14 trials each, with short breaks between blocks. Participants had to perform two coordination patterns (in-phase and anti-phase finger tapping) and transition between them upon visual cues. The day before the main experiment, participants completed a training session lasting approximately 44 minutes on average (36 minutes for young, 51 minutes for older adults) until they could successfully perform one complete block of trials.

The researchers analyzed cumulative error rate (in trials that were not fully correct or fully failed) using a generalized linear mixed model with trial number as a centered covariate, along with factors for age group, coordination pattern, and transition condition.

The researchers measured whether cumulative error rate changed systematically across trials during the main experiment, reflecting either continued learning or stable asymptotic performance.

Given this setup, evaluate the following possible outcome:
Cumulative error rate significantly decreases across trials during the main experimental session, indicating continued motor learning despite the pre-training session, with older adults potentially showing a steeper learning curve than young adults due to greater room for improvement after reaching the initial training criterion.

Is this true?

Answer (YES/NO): NO